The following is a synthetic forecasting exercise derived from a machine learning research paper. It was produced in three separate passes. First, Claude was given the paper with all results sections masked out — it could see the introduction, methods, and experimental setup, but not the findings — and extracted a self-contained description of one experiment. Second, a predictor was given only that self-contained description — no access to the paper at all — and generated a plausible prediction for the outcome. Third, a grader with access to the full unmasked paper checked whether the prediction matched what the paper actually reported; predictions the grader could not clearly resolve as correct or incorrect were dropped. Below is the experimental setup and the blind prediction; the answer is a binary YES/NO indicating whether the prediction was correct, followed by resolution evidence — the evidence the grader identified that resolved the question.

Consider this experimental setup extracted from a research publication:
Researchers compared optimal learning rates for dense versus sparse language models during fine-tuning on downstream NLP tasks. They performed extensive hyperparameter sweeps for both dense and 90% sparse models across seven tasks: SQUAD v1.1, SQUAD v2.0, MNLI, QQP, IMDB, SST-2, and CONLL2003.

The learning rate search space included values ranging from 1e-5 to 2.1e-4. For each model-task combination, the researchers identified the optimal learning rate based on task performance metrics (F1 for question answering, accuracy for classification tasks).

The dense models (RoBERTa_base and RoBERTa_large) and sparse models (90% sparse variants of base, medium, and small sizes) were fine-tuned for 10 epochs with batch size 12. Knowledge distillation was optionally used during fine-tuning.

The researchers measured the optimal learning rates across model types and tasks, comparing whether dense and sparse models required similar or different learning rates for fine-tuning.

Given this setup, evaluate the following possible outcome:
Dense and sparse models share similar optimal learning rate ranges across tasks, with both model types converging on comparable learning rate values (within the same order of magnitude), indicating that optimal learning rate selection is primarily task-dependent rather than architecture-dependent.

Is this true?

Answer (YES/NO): NO